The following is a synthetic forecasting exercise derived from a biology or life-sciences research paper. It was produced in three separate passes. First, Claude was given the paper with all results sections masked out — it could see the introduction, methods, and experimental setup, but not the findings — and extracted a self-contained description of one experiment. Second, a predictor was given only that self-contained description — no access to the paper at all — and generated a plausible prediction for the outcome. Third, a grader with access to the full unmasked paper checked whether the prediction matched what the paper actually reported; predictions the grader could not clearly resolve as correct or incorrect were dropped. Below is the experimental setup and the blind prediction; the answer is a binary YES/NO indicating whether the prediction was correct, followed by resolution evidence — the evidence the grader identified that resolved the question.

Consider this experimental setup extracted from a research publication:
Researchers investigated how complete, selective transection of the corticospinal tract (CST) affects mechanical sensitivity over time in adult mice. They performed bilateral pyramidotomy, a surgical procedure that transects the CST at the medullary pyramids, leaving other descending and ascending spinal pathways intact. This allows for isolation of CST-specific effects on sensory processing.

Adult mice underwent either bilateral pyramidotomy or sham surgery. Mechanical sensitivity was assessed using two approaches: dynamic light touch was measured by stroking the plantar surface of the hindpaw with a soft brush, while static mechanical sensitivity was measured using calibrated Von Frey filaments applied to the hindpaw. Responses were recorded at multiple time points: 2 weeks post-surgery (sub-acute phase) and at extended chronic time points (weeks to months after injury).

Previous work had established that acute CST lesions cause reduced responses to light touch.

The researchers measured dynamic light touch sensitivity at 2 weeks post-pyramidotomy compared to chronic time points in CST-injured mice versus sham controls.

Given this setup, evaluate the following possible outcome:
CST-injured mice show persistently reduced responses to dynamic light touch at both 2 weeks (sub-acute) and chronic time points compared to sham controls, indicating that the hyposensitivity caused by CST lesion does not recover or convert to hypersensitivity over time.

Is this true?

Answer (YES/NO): NO